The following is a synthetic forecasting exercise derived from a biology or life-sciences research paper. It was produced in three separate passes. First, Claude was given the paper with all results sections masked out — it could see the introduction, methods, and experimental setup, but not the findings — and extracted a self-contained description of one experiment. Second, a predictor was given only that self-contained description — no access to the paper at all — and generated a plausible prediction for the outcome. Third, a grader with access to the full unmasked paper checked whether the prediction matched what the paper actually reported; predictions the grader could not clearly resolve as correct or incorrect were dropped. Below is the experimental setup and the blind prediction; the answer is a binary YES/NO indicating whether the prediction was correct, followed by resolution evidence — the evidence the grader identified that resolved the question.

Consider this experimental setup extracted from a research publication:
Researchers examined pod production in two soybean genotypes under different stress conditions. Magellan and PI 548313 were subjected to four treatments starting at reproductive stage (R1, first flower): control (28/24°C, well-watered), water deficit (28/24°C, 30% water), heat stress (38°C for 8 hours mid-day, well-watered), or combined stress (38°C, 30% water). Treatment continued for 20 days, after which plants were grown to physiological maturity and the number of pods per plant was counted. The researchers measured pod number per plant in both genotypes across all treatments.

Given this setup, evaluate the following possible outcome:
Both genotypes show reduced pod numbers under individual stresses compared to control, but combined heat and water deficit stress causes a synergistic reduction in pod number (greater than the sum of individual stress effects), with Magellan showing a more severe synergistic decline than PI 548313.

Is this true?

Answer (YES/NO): NO